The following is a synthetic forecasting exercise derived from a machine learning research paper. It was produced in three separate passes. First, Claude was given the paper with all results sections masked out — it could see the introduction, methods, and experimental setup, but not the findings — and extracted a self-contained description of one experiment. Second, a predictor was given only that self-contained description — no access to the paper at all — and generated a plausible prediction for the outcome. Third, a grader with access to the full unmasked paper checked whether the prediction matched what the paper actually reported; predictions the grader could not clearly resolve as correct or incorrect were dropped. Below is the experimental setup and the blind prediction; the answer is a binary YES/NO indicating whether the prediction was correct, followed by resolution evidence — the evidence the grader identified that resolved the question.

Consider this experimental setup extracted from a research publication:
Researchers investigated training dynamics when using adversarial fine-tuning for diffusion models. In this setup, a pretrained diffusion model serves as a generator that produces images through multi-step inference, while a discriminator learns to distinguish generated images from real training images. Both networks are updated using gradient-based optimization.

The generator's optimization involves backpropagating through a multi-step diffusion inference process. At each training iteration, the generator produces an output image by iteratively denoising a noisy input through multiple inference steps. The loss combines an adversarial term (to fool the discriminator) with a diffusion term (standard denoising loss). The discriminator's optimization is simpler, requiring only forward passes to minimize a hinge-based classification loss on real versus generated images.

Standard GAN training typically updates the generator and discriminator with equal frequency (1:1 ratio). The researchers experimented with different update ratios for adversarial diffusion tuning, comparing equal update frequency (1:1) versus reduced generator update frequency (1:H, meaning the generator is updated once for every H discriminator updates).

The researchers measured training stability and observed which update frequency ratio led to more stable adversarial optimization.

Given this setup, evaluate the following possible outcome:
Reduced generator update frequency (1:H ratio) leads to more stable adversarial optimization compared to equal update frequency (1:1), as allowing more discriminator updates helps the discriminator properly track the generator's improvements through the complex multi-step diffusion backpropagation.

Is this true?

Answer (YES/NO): YES